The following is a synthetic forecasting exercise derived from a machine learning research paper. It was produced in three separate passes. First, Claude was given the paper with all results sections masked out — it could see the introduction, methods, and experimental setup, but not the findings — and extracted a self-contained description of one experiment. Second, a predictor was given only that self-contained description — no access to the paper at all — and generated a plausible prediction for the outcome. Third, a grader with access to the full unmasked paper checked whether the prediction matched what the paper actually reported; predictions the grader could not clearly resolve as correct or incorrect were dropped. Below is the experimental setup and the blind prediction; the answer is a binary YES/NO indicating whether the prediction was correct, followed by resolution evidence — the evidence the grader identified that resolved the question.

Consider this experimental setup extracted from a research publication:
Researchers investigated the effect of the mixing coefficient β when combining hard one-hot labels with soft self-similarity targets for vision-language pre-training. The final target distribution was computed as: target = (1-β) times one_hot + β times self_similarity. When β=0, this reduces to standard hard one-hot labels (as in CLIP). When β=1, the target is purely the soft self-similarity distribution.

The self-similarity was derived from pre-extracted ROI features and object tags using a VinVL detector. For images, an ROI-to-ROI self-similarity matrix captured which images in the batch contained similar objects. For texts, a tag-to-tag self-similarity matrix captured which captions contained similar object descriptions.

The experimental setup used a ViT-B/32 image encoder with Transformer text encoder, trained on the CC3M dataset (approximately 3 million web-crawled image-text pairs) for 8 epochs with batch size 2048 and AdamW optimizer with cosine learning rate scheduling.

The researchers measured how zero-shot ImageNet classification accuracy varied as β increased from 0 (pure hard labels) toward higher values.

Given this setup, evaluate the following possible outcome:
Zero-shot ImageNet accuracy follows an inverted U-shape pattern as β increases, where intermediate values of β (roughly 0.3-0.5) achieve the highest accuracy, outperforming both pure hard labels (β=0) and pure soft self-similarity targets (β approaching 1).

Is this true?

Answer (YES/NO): YES